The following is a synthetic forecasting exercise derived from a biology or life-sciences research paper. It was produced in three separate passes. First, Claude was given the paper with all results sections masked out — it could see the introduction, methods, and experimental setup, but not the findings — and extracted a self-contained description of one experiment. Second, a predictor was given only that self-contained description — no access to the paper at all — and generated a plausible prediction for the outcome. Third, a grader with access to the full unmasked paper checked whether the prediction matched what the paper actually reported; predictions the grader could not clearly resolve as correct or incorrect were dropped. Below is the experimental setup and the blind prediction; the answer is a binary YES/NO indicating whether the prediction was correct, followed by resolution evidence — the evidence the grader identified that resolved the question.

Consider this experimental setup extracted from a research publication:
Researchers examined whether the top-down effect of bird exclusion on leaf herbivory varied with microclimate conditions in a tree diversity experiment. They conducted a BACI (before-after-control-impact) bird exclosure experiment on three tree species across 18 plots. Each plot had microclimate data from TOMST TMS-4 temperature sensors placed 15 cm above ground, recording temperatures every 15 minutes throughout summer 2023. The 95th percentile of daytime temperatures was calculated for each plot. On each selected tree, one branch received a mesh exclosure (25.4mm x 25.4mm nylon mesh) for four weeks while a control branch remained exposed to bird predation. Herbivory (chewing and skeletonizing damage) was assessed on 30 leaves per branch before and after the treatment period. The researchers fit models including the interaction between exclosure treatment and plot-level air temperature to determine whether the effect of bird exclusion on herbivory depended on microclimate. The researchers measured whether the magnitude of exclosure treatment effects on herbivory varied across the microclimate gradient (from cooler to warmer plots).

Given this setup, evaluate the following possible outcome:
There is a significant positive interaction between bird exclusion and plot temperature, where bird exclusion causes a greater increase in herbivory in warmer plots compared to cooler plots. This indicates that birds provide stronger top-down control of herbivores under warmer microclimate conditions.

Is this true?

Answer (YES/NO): NO